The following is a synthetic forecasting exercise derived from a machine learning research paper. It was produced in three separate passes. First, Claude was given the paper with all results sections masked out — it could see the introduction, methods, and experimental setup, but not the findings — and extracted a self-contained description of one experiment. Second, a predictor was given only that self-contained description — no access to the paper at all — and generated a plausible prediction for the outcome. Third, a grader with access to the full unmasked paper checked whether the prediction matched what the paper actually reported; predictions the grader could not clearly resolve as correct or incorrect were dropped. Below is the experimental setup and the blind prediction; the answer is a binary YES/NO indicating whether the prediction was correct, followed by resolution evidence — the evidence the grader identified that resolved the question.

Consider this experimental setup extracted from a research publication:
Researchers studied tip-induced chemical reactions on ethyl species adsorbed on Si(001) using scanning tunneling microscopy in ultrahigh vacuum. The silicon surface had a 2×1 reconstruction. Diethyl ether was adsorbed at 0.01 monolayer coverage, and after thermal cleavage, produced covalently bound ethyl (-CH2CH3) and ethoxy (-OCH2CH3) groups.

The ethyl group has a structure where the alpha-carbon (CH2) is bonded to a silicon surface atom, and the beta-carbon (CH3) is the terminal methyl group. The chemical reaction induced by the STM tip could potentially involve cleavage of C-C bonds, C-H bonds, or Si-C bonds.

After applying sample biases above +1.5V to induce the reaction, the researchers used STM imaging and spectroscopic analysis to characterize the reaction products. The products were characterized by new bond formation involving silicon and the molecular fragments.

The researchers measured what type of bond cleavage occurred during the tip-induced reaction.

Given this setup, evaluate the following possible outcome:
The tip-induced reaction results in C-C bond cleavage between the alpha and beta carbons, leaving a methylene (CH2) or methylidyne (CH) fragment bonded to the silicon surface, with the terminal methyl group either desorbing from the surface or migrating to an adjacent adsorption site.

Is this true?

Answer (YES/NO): NO